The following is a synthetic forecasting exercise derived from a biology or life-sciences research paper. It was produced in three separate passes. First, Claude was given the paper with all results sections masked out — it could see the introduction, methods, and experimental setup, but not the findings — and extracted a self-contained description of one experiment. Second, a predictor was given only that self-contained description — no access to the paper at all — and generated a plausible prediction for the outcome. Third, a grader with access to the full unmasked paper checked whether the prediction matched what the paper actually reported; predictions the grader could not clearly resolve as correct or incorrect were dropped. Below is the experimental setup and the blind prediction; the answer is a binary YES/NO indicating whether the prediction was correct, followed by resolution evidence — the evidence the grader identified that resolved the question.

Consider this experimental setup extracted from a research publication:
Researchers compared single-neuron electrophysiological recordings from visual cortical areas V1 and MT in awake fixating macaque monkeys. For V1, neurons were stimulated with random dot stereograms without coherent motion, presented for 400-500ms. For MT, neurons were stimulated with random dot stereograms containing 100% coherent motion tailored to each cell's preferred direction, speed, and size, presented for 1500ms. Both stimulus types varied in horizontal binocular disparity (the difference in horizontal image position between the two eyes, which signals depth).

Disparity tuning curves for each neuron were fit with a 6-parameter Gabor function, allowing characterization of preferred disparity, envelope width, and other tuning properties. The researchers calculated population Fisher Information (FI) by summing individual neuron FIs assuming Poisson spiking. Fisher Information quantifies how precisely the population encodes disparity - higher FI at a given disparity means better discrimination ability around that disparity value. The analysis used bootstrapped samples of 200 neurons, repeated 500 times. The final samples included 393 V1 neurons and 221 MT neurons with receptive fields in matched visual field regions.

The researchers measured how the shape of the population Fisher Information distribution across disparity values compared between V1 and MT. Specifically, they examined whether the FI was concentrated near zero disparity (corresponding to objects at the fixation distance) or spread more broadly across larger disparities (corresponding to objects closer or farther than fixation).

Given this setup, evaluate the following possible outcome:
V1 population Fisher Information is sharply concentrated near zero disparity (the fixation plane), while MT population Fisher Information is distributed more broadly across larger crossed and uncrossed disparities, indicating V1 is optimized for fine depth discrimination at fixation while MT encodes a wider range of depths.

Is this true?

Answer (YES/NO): NO